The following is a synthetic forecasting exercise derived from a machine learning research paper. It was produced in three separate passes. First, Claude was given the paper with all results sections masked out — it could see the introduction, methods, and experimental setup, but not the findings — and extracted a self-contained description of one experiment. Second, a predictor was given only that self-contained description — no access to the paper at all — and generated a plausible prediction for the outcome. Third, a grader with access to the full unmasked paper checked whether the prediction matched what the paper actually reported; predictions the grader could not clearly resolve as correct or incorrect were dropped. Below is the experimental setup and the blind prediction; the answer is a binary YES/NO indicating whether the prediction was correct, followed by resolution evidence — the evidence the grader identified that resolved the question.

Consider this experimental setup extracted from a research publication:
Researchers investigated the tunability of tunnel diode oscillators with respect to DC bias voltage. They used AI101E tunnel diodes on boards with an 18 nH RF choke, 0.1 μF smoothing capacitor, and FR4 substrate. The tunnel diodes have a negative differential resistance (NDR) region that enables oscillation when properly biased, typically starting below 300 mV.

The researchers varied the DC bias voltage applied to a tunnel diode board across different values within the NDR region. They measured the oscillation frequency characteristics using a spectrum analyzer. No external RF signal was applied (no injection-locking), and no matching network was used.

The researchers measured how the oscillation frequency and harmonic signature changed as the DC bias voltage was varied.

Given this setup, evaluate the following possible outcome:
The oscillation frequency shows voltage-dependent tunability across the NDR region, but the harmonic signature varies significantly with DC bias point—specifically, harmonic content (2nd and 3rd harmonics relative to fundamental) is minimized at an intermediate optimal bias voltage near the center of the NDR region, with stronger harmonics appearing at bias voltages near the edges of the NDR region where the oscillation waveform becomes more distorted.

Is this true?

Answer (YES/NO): NO